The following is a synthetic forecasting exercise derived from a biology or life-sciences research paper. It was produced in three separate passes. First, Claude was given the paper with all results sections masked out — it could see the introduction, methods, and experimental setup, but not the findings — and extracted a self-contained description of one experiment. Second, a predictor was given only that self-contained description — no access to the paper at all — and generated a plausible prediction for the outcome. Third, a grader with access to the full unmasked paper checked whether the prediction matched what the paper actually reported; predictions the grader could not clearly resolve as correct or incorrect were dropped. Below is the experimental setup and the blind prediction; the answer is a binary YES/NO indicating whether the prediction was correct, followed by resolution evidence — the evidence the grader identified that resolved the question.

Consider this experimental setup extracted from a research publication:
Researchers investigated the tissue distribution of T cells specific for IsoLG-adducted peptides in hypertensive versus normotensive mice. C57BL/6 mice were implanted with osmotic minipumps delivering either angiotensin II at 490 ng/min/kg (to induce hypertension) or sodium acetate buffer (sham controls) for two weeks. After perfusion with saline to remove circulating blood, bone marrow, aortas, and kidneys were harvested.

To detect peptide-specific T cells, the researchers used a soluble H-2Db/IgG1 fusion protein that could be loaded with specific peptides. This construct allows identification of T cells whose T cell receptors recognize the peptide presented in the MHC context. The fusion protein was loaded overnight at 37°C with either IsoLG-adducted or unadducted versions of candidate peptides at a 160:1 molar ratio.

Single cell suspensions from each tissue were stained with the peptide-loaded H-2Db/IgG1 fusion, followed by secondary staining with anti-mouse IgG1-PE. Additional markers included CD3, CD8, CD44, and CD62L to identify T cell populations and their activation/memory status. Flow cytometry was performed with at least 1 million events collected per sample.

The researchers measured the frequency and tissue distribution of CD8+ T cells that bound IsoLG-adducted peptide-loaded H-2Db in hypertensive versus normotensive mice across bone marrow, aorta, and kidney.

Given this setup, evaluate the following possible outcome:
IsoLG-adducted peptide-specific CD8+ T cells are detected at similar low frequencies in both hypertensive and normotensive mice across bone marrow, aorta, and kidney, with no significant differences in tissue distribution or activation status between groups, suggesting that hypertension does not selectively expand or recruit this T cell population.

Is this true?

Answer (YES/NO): NO